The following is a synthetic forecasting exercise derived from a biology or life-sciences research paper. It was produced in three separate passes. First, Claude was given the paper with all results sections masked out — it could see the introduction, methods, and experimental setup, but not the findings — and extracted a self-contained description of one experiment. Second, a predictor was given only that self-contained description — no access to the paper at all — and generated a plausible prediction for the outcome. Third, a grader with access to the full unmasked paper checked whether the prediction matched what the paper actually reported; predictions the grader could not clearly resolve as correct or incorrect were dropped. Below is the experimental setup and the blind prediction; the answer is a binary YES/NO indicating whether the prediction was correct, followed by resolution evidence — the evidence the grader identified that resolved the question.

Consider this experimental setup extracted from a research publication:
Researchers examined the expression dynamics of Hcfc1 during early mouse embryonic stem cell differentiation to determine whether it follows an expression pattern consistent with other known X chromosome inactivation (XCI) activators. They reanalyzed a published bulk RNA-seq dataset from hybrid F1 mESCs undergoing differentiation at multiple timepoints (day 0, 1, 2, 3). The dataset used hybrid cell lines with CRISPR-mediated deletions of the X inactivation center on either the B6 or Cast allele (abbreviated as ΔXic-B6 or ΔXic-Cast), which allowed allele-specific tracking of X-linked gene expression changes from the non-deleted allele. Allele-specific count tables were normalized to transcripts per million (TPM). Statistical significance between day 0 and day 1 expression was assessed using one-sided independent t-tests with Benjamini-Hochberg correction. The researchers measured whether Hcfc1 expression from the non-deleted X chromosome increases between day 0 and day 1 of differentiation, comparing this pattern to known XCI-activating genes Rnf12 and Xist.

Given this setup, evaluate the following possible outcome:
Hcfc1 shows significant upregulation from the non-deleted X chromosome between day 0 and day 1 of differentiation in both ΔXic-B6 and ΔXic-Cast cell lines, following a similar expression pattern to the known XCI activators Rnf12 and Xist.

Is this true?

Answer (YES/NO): NO